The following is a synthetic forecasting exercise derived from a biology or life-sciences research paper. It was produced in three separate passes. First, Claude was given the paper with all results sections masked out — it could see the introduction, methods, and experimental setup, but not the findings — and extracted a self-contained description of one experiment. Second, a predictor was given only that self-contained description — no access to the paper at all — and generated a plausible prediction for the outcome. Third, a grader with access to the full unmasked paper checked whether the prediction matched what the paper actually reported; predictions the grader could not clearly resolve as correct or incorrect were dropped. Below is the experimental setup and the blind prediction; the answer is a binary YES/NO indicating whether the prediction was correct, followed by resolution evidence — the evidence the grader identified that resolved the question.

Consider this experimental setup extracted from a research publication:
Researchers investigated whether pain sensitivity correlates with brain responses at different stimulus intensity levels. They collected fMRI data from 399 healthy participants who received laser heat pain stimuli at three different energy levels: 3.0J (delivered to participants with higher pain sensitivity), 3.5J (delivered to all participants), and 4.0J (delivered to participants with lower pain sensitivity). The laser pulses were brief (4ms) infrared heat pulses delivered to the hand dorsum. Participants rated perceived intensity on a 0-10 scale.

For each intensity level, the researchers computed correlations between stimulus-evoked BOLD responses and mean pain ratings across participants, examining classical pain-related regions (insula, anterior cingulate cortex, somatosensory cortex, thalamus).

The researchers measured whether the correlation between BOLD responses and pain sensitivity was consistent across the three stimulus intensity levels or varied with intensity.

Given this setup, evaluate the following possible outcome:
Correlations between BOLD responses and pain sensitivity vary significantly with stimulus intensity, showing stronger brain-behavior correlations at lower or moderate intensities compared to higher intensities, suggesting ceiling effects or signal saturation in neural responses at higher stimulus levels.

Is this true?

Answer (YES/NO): NO